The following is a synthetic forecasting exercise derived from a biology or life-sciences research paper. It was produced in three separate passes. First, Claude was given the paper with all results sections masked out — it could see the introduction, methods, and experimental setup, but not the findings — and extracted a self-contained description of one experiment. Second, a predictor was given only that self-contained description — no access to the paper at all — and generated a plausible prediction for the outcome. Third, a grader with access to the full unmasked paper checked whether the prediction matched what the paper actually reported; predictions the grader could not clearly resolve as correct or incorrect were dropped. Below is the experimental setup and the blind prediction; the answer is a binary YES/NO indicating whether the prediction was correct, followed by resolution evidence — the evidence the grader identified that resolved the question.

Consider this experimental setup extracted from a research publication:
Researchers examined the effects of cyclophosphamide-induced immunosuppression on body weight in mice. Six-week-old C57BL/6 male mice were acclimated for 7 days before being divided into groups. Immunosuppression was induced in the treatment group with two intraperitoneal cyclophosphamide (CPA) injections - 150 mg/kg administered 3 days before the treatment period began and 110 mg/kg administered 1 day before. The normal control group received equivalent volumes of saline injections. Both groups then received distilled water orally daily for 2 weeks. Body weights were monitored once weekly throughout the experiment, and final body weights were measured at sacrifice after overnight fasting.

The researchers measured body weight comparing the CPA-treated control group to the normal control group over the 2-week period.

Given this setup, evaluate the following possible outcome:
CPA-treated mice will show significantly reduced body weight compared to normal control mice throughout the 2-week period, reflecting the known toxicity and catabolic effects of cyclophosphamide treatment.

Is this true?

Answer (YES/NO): YES